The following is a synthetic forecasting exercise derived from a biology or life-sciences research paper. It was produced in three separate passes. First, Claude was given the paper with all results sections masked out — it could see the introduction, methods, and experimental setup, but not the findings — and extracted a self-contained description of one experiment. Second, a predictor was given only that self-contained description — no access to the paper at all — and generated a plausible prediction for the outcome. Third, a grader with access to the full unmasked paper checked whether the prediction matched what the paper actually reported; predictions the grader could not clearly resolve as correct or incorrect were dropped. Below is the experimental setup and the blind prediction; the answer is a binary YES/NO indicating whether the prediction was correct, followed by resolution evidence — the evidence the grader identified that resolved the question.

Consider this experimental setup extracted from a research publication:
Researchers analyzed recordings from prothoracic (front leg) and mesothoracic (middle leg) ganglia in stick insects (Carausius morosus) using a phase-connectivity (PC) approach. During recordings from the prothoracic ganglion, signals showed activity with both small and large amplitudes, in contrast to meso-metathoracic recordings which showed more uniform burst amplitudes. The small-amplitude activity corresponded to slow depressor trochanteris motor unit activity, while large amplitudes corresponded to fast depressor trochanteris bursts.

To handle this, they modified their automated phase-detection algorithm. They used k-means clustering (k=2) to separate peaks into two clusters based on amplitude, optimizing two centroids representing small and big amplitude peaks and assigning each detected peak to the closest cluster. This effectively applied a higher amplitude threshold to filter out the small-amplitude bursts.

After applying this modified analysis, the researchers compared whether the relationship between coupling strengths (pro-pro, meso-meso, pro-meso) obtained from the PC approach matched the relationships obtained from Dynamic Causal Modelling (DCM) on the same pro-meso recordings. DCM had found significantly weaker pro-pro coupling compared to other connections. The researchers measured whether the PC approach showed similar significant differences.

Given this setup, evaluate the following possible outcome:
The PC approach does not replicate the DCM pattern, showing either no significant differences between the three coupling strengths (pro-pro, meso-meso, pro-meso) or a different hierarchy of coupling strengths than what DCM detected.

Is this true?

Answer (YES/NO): YES